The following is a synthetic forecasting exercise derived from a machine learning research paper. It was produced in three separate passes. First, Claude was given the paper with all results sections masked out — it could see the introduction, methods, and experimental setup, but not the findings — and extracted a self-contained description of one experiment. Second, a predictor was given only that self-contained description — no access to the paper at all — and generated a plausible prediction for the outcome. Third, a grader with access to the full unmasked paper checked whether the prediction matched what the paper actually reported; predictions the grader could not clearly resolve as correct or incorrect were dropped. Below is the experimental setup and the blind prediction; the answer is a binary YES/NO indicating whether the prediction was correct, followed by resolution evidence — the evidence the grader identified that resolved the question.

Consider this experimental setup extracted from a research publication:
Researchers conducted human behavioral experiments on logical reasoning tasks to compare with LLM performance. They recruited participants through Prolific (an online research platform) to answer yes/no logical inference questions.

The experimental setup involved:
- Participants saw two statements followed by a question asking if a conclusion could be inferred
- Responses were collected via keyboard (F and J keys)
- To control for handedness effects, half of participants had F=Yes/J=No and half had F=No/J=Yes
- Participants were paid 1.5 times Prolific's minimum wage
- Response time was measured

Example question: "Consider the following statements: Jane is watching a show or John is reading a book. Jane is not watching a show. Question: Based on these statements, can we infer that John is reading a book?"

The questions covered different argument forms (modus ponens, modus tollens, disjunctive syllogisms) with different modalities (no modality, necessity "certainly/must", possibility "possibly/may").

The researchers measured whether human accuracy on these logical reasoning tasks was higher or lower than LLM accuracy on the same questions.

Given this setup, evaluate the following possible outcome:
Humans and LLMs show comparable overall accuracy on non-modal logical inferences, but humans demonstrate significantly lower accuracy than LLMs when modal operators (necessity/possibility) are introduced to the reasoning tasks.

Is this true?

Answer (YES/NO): NO